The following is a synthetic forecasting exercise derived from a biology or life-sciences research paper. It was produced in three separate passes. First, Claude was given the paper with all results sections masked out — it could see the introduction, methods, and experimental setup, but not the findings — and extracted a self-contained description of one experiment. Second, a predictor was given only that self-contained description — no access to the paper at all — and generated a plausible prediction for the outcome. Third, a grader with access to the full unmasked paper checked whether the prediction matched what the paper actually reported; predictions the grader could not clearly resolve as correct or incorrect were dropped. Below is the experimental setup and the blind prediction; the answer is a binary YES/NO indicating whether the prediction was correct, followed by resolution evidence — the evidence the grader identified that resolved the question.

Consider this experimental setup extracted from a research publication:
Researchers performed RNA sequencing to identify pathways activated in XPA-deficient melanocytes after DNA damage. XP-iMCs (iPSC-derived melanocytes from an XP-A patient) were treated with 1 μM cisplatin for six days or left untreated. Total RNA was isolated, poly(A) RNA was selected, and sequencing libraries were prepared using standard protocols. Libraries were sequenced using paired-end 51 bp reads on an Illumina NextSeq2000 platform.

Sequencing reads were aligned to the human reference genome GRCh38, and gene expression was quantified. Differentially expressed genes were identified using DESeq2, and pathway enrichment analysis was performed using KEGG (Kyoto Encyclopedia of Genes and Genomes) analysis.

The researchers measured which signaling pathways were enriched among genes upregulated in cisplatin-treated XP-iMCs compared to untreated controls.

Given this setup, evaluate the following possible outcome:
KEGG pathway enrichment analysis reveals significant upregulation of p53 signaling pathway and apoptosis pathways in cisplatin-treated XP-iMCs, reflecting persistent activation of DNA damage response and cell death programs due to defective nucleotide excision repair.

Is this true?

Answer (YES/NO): NO